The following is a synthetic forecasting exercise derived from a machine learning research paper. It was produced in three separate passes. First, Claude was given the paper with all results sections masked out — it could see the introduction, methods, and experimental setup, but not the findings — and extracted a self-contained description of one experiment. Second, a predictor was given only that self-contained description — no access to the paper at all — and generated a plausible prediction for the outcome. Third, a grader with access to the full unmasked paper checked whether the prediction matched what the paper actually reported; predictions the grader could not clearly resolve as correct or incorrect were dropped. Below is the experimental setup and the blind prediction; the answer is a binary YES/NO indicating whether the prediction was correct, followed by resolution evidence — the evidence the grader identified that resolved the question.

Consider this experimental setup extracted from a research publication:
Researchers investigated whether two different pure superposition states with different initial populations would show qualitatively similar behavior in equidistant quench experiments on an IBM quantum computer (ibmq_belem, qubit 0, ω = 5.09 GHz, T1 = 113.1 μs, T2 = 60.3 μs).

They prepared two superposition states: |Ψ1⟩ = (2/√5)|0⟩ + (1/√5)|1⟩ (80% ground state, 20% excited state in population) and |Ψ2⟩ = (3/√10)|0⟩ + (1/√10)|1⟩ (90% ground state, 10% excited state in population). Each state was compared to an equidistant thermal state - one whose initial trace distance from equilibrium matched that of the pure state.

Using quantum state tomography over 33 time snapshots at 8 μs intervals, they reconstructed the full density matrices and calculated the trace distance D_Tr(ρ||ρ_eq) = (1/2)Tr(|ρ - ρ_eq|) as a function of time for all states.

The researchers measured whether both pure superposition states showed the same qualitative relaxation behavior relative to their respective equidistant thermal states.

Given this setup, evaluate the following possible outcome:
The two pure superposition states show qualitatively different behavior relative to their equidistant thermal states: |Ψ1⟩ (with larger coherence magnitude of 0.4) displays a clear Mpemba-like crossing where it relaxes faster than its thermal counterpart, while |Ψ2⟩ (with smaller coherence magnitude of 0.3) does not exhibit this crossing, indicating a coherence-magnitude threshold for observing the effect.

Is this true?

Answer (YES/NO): NO